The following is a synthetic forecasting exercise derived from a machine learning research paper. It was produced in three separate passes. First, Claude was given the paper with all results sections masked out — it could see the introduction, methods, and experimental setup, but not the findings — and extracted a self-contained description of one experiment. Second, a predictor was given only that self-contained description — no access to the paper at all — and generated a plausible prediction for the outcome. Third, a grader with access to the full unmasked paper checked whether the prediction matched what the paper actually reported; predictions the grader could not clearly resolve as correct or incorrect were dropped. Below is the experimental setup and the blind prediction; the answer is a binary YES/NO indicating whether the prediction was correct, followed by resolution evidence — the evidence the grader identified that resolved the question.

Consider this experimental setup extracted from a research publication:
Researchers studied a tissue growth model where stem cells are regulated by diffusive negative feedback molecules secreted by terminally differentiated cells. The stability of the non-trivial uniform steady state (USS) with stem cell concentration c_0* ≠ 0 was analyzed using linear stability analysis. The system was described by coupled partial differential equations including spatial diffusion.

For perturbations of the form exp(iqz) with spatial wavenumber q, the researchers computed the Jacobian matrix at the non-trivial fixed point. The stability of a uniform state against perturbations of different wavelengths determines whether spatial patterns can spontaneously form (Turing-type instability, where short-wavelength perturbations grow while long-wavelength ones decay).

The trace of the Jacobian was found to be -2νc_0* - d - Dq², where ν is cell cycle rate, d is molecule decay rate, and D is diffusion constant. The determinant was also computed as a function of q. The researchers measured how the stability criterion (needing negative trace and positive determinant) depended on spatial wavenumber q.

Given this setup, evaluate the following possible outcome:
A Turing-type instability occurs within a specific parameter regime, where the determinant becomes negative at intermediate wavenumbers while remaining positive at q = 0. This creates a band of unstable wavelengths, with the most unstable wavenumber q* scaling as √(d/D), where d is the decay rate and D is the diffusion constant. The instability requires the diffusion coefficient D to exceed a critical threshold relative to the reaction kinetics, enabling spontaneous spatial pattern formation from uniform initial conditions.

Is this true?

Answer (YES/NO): NO